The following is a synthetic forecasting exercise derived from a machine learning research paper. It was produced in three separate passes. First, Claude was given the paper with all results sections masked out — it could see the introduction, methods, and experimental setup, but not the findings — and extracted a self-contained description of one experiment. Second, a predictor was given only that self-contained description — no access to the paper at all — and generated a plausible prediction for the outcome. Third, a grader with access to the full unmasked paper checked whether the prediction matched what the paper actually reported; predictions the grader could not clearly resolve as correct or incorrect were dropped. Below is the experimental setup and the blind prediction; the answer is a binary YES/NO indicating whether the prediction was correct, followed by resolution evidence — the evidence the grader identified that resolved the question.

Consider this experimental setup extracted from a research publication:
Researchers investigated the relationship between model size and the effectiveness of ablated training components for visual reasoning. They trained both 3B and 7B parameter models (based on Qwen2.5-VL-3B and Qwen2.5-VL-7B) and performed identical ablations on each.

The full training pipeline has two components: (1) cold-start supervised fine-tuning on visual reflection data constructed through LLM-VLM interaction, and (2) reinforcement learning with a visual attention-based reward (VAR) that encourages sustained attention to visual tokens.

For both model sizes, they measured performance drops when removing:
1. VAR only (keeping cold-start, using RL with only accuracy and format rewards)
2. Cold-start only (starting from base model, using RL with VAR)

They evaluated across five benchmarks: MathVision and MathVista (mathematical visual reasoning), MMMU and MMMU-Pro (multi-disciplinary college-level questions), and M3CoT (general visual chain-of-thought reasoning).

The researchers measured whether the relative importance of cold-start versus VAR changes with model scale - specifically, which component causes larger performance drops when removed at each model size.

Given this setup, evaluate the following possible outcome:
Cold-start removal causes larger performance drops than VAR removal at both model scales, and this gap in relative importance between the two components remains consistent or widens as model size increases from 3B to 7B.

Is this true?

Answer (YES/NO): NO